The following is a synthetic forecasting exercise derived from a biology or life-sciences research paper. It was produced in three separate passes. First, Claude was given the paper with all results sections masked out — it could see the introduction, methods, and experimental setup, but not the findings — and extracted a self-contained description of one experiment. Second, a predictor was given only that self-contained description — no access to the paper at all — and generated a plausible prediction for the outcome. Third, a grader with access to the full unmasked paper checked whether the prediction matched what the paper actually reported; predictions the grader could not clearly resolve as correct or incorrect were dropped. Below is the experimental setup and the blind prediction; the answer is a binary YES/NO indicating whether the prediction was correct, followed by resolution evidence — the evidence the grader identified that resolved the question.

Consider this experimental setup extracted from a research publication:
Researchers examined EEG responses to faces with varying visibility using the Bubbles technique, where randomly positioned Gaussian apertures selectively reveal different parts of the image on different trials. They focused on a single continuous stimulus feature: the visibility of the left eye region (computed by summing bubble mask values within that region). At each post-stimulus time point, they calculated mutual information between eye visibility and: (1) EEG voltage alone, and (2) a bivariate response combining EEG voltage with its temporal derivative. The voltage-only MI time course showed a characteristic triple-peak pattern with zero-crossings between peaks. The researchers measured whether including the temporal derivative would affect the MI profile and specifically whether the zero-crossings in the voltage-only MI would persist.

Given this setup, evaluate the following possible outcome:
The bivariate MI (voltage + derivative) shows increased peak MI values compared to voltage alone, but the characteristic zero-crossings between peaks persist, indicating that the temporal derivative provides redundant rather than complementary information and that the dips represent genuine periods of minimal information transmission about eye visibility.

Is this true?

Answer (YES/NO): NO